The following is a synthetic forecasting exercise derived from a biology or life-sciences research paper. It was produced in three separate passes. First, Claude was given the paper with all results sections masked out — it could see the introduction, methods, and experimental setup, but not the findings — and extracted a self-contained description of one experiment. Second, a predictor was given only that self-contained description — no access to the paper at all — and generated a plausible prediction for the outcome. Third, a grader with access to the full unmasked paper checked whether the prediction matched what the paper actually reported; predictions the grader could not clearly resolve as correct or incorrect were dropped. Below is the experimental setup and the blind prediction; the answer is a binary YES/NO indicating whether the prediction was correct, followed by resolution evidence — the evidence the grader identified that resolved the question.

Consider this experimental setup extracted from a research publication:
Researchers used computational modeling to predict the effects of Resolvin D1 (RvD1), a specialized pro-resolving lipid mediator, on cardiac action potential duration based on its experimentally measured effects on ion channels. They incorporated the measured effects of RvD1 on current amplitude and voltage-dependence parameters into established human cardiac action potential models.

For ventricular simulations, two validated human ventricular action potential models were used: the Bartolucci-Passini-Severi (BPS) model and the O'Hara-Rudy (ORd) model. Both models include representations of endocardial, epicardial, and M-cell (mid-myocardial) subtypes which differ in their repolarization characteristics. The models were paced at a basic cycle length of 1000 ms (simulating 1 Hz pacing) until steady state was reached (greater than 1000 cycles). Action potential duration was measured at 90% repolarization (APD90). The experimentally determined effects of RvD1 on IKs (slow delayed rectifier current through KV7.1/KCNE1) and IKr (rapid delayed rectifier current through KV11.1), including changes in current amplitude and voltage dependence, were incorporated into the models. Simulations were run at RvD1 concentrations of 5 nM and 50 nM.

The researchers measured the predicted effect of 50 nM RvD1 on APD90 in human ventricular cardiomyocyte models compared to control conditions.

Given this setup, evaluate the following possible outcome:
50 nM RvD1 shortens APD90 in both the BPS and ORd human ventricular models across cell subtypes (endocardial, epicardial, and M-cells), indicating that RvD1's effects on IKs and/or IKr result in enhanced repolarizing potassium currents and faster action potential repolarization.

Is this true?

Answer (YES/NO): NO